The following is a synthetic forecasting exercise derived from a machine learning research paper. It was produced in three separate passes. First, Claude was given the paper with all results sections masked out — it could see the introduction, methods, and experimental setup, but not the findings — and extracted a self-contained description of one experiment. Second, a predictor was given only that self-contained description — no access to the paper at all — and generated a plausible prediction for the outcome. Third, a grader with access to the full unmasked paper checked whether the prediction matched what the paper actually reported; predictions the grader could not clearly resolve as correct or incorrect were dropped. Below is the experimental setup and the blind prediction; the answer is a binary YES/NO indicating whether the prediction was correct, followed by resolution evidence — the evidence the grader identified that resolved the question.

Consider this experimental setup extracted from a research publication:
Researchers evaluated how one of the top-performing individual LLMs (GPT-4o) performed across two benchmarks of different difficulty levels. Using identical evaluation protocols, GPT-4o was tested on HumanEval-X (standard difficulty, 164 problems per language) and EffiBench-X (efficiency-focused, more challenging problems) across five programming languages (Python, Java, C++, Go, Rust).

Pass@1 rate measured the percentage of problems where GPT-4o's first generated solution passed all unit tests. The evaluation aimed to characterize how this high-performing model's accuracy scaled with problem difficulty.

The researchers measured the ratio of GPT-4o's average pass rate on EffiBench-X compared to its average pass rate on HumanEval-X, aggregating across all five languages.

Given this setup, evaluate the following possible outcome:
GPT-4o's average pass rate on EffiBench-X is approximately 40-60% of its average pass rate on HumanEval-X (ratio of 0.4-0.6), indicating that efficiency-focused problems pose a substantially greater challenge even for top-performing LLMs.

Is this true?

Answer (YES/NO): NO